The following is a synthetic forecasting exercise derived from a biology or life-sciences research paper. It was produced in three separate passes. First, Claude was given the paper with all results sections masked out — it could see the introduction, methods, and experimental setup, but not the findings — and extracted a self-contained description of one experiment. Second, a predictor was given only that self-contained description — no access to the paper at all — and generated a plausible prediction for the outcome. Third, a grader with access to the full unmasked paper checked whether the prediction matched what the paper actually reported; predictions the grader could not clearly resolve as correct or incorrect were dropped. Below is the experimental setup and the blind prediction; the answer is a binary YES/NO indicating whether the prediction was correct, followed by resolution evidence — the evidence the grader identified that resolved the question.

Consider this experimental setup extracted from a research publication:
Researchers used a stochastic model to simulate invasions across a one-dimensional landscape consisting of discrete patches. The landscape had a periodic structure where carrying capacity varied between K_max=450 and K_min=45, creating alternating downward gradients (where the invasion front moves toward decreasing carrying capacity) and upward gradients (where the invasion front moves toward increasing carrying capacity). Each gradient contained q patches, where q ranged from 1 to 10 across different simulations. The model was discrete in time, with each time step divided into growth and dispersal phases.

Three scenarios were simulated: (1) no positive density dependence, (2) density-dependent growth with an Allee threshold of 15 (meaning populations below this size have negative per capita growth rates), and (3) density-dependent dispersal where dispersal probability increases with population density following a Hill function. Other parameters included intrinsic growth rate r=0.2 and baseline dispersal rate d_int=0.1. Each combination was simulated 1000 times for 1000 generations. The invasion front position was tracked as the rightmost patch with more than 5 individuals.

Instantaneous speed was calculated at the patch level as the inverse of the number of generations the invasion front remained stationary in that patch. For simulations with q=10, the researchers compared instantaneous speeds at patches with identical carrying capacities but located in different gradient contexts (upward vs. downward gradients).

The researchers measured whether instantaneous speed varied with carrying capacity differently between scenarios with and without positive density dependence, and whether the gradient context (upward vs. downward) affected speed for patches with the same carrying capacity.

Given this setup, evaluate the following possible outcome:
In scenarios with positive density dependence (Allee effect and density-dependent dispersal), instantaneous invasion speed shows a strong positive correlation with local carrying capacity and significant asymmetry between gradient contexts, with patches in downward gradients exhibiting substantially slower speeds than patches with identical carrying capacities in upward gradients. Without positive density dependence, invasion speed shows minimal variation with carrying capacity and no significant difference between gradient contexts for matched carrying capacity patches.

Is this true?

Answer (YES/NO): NO